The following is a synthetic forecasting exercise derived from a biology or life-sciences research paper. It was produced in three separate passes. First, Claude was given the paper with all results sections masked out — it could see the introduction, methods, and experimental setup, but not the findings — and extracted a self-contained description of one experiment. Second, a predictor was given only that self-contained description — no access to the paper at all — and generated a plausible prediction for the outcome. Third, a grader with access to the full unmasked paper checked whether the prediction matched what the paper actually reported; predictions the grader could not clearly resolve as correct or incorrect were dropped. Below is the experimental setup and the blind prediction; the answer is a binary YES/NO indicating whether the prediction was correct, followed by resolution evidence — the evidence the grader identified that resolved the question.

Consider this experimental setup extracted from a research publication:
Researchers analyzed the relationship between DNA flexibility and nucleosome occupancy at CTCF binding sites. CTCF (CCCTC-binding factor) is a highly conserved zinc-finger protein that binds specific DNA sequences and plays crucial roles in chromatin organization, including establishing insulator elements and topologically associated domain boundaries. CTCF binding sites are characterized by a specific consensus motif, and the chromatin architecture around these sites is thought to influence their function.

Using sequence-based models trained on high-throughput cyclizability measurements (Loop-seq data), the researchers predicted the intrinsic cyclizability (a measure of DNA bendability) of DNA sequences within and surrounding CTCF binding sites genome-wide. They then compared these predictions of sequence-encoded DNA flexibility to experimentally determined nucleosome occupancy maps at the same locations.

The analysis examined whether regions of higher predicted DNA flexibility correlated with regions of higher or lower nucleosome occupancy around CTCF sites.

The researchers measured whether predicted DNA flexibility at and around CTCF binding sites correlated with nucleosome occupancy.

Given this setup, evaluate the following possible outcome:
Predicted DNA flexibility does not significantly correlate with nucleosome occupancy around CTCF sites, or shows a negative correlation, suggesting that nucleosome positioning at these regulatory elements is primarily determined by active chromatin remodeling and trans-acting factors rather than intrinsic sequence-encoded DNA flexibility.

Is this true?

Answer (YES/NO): NO